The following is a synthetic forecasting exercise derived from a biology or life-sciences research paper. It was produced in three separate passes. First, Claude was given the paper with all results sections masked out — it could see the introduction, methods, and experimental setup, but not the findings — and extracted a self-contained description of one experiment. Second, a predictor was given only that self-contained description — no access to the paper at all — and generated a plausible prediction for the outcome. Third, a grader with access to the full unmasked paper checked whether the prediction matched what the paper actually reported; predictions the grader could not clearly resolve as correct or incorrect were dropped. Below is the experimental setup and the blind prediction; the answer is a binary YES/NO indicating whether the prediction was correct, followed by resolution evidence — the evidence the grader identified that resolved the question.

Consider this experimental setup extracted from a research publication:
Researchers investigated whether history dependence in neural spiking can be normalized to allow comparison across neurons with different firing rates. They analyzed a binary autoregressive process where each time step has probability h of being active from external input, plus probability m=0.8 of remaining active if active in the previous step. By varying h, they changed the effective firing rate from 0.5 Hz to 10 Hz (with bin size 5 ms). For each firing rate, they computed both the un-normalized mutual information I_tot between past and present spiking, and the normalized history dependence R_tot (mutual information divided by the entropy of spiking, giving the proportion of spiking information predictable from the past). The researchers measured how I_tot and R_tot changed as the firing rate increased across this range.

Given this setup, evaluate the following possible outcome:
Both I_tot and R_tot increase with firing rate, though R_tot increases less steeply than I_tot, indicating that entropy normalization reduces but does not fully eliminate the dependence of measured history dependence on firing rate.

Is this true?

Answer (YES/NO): NO